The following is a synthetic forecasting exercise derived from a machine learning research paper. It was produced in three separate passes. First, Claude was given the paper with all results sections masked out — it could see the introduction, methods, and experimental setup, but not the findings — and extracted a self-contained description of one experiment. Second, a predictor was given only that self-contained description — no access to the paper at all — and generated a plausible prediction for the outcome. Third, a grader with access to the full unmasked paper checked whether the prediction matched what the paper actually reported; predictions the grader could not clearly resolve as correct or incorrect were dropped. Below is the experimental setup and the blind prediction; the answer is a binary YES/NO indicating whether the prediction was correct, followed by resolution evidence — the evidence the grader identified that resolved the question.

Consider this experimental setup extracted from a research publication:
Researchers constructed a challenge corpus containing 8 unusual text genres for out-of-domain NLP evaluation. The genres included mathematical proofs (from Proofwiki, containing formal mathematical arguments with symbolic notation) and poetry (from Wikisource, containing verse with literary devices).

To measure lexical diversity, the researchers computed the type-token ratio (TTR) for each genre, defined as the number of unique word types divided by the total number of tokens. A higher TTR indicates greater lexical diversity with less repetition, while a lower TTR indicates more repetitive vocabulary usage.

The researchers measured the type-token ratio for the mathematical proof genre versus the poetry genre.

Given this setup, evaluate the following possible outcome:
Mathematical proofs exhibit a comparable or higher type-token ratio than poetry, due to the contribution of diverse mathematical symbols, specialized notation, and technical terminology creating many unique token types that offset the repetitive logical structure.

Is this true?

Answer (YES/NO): NO